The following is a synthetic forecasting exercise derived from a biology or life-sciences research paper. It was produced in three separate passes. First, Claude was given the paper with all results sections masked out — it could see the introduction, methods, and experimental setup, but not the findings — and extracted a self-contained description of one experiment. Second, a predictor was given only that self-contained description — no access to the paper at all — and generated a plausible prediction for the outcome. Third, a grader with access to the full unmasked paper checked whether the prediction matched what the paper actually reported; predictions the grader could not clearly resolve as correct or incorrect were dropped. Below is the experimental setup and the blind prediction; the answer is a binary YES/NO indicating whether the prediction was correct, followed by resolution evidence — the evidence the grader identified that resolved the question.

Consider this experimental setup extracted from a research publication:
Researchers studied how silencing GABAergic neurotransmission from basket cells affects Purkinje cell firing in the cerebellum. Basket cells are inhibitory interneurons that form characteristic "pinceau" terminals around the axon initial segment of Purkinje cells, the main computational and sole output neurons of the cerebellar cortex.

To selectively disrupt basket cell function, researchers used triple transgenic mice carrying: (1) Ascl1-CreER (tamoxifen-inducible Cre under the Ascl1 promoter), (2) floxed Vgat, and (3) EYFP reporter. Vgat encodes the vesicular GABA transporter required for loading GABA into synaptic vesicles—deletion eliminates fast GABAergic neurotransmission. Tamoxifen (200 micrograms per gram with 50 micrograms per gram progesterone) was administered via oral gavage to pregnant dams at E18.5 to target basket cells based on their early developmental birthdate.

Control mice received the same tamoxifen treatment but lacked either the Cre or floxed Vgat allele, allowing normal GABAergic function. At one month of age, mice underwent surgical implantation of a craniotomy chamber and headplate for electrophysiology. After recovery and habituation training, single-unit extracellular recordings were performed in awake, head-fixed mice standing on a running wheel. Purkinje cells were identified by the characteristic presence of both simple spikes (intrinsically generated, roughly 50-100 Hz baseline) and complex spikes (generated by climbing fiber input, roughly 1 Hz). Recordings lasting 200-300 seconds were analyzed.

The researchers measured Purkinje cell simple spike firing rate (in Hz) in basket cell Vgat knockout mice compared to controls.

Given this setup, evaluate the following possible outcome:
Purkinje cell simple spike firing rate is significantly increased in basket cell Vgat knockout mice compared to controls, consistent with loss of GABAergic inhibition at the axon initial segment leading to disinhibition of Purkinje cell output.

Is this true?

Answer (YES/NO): YES